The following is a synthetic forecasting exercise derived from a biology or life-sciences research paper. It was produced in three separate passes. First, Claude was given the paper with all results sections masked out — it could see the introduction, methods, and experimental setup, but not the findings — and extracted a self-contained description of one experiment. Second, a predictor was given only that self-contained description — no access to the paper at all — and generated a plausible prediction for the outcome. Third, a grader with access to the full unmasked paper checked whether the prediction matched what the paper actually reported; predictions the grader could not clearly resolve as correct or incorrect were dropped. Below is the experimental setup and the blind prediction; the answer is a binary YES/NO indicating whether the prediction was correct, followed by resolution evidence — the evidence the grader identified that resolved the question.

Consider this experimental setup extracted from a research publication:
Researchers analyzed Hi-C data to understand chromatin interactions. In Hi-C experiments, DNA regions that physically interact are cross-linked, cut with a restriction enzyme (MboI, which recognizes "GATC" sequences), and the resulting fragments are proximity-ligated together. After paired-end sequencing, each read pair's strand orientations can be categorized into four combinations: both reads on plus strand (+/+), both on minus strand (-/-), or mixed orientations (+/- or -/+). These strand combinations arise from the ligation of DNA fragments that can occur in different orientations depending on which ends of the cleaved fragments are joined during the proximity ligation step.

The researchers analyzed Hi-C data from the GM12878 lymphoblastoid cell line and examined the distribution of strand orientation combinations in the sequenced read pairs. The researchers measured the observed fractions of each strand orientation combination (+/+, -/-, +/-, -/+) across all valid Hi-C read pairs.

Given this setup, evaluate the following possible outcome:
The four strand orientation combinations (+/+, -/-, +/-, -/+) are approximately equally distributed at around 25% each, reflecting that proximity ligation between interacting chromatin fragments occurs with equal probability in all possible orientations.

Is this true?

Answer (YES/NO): YES